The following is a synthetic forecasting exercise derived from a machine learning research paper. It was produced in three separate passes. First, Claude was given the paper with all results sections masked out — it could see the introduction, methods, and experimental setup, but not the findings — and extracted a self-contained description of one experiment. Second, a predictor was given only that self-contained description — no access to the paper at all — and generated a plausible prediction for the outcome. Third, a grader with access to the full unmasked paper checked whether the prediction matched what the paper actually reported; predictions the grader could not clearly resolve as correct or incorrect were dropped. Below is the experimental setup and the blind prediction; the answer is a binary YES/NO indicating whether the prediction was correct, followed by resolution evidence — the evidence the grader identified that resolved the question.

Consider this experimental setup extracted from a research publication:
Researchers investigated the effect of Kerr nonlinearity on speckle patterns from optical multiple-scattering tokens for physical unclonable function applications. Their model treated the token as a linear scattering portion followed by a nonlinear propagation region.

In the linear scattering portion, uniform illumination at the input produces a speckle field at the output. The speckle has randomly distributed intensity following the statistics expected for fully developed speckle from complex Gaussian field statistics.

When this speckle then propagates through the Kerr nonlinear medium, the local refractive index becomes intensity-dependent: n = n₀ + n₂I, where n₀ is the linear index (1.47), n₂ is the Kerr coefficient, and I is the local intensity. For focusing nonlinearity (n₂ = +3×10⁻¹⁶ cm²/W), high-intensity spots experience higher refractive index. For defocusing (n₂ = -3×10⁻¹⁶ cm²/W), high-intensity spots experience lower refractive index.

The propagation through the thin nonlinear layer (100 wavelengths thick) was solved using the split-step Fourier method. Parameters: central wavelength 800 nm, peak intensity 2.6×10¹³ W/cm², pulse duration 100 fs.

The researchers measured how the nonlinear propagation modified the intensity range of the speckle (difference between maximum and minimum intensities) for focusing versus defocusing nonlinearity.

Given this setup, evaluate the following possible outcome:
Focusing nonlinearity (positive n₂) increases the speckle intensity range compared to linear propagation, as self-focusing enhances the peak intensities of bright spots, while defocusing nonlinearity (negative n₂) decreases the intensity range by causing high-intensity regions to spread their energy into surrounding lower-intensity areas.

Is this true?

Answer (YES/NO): YES